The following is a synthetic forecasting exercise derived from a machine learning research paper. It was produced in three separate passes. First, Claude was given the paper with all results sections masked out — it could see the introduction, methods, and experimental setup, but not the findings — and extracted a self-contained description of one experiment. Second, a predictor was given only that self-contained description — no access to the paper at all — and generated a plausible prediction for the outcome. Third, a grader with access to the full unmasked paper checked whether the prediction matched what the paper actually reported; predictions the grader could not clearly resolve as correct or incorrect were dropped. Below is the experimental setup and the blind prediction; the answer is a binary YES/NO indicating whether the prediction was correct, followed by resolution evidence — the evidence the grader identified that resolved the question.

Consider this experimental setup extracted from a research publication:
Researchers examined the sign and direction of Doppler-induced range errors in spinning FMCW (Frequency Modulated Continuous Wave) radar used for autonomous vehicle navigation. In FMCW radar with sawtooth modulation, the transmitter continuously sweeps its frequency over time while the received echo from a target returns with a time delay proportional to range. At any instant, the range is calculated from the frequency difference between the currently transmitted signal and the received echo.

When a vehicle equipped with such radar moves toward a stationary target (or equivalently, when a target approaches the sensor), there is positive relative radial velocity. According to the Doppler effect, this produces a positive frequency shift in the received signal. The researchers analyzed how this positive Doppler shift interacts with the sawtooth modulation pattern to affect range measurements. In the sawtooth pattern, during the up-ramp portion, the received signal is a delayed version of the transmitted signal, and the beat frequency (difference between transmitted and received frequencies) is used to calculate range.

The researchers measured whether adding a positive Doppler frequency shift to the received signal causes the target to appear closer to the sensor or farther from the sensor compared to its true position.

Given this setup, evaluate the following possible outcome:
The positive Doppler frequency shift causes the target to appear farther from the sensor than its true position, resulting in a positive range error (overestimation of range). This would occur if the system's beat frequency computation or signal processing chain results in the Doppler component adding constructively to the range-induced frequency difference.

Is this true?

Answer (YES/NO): NO